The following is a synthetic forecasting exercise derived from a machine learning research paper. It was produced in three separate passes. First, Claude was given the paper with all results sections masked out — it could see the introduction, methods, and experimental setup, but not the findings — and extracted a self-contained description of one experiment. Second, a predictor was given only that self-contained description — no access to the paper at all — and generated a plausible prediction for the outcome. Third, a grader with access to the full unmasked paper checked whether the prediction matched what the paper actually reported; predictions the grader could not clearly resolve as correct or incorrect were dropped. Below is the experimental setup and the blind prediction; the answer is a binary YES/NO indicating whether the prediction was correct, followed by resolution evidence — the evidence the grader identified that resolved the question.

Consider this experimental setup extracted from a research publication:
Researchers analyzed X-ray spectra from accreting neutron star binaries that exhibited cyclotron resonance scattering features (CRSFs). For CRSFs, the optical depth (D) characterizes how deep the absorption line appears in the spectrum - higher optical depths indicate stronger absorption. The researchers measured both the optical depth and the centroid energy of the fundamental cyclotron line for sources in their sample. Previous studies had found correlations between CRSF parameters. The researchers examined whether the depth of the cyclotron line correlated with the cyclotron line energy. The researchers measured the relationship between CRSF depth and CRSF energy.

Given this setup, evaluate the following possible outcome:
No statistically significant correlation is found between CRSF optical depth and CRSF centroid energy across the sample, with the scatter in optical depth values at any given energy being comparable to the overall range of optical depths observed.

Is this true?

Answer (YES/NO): NO